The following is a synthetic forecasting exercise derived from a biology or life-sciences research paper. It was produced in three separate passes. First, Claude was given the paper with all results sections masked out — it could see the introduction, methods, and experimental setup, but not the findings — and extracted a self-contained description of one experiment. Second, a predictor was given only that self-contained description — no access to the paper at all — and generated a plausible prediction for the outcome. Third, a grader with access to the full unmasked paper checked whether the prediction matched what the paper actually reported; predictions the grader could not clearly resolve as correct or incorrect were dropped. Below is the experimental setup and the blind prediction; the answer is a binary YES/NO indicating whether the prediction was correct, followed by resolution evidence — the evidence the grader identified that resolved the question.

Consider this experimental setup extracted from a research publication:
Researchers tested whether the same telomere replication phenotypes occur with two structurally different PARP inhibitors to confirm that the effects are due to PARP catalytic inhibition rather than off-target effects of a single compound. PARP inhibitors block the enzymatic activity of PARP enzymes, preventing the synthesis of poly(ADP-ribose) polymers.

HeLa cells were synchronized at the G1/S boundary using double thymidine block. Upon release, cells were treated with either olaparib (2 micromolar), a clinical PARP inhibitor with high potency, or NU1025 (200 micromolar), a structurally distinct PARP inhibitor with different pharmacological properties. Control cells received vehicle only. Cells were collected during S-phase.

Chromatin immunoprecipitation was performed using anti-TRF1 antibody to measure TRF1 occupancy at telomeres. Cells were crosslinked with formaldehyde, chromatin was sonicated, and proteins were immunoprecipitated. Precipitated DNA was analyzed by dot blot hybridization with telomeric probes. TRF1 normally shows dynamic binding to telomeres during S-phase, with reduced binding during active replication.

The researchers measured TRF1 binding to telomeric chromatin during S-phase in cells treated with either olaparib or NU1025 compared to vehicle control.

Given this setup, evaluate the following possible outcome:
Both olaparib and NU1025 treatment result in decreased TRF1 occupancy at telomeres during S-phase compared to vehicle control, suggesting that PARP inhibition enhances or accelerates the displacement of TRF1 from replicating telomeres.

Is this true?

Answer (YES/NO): NO